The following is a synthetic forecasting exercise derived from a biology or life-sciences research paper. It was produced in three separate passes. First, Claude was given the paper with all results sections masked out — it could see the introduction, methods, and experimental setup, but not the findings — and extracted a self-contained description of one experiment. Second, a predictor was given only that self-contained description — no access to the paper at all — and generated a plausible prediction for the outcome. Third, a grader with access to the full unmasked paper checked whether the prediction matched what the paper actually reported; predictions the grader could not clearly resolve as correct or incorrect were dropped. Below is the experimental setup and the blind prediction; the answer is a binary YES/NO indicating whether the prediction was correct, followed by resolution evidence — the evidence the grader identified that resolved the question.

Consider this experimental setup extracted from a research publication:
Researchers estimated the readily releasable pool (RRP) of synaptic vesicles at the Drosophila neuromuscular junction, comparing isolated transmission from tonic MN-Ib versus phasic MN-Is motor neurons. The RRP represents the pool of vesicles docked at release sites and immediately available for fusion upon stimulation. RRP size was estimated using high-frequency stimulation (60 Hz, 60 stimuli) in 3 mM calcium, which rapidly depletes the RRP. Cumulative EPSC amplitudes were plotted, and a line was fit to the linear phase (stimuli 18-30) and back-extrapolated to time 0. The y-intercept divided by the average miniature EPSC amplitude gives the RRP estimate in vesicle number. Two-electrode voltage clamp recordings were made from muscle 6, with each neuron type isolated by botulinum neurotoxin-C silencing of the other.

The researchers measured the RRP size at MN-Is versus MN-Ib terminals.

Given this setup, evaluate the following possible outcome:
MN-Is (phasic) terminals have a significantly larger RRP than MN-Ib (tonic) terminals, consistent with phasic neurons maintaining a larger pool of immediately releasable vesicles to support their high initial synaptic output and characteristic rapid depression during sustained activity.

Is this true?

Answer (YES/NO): NO